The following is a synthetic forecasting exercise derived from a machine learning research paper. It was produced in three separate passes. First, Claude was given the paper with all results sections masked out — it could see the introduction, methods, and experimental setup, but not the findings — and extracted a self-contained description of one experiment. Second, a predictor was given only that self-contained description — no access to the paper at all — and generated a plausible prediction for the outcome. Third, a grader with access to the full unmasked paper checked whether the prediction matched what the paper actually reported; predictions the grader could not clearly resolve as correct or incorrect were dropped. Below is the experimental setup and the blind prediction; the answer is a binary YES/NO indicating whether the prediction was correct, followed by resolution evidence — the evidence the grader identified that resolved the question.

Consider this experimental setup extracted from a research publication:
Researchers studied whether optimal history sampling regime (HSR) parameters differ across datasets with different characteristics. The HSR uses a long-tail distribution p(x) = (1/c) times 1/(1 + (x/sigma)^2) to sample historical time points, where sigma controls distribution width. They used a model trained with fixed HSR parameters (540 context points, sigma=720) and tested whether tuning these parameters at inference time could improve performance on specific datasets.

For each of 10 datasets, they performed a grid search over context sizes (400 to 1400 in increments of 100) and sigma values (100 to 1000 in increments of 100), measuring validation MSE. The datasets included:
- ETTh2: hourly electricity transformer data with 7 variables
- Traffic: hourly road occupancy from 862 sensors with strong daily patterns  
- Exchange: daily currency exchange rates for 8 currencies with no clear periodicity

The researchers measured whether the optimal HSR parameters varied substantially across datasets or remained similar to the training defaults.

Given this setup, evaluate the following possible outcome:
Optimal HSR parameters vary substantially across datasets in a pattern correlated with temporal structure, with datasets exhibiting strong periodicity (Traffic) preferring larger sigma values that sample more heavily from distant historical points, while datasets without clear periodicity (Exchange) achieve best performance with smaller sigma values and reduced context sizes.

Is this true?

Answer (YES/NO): NO